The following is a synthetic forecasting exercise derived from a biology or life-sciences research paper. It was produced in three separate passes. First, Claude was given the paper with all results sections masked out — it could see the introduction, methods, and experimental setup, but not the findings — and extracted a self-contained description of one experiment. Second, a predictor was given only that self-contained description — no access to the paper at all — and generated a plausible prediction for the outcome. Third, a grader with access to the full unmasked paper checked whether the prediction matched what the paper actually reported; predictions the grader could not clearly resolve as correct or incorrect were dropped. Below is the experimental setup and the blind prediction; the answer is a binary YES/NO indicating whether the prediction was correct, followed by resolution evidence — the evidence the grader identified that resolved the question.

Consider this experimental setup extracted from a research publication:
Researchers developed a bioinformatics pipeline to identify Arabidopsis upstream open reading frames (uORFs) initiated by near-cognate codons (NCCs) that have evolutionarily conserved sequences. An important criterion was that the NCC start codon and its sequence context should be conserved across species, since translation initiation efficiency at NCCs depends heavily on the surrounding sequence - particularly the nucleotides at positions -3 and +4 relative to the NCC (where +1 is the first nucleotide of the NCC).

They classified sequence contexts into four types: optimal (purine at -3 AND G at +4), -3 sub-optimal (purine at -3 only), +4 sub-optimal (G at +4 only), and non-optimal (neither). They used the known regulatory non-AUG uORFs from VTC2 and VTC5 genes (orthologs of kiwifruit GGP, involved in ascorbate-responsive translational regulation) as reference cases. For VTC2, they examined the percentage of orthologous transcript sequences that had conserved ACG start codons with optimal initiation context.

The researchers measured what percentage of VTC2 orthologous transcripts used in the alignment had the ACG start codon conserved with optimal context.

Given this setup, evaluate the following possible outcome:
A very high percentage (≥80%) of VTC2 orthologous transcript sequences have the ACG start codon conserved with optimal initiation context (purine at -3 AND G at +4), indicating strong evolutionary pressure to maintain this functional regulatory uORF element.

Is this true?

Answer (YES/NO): YES